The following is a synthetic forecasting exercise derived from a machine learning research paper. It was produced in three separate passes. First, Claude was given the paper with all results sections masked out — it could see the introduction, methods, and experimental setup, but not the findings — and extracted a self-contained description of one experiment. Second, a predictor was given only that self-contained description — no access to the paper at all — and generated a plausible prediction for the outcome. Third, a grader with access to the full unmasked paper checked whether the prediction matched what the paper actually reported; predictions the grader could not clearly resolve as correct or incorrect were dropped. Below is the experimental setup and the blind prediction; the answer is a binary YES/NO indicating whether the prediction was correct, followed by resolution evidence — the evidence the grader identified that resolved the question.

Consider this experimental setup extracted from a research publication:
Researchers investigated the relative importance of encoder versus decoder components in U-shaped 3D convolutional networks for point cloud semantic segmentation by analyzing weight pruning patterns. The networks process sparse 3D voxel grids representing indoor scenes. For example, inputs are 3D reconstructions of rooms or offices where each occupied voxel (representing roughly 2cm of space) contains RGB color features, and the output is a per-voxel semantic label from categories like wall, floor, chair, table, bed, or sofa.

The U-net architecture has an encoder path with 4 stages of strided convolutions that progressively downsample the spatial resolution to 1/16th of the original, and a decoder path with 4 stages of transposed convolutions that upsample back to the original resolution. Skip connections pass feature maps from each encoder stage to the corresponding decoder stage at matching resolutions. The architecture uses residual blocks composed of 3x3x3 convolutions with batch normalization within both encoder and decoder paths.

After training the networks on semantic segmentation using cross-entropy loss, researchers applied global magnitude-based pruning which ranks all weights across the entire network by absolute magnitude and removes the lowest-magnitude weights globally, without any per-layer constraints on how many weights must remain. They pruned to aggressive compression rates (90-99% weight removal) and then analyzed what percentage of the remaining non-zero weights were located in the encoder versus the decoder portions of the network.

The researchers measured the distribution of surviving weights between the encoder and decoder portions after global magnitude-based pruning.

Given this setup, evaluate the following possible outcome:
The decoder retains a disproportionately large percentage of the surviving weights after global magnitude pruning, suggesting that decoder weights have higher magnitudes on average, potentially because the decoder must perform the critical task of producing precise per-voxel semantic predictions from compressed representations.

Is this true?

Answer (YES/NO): NO